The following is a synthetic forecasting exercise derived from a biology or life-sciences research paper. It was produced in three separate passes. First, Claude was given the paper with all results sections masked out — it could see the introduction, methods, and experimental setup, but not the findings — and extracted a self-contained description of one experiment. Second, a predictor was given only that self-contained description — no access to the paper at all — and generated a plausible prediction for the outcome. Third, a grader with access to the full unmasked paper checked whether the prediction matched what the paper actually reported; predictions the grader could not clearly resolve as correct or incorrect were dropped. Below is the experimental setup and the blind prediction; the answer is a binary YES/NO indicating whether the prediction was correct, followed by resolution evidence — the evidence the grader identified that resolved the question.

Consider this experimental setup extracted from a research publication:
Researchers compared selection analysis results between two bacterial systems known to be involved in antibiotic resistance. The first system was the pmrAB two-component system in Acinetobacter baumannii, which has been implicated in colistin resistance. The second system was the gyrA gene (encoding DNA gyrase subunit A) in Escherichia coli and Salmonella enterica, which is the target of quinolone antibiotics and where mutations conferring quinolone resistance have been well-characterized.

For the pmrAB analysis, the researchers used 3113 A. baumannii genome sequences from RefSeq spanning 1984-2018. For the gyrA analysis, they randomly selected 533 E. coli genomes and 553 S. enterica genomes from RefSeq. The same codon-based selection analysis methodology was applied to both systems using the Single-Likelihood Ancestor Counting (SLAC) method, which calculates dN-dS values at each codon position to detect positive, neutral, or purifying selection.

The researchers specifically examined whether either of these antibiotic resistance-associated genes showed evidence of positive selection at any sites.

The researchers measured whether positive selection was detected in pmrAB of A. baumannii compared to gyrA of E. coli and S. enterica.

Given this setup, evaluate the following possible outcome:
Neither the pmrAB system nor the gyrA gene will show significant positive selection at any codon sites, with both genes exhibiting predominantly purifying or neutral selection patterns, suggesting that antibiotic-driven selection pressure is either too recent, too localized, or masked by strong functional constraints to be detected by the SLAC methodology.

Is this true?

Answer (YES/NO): NO